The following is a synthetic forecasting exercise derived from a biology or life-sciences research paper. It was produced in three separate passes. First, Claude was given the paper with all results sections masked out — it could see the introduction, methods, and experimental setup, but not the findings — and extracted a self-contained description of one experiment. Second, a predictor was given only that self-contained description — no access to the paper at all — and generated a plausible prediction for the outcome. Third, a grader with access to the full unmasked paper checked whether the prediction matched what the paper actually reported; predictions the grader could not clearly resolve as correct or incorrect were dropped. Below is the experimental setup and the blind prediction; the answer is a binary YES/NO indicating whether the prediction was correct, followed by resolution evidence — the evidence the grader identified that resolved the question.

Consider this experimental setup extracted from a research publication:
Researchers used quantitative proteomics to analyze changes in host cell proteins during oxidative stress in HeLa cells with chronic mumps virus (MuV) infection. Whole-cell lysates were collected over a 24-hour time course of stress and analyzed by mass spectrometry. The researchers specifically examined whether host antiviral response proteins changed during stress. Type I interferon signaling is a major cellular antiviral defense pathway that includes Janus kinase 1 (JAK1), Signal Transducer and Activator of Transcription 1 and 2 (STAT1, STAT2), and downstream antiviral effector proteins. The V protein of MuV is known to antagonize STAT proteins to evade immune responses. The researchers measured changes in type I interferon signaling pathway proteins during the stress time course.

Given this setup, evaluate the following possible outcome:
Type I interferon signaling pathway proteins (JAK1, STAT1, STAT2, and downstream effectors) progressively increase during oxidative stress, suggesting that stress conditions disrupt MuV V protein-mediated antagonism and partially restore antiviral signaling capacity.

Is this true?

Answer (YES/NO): NO